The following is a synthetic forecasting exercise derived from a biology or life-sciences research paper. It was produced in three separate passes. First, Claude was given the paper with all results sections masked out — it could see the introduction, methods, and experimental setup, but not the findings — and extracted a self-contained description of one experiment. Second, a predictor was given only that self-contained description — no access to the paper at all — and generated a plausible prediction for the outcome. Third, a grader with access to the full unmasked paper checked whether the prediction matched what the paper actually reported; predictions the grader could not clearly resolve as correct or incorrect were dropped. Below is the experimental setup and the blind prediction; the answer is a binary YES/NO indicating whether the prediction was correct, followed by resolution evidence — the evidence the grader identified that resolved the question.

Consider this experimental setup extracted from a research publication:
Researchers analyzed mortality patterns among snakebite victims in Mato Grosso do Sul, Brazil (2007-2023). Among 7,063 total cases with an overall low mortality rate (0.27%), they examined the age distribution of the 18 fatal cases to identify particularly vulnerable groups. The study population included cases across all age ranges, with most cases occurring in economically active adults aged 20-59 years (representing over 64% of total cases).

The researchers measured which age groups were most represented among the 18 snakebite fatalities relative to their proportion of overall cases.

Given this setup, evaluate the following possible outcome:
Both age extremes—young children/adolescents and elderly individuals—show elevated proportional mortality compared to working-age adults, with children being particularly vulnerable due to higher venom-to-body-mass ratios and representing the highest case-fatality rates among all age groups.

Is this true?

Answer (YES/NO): NO